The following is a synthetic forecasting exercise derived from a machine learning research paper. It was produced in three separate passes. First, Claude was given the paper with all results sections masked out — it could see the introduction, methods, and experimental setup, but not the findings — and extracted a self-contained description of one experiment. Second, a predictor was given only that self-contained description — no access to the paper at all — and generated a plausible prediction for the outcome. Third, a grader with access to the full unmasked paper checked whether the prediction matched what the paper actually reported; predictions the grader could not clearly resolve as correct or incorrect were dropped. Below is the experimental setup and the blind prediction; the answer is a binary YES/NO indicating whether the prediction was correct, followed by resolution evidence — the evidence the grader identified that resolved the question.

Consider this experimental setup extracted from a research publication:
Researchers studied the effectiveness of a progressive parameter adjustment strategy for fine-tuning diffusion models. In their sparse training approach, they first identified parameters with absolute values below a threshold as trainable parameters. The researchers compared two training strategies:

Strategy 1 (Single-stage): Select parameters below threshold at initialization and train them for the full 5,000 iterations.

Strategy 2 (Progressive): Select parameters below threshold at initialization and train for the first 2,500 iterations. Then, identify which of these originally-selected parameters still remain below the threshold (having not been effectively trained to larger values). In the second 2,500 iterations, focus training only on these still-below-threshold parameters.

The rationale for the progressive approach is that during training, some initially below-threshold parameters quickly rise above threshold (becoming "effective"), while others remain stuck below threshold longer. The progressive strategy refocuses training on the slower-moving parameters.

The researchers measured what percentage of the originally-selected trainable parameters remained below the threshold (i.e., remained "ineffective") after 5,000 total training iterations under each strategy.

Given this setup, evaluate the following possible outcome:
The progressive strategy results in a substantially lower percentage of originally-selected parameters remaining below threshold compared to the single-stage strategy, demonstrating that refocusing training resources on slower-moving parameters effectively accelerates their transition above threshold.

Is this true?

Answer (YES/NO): YES